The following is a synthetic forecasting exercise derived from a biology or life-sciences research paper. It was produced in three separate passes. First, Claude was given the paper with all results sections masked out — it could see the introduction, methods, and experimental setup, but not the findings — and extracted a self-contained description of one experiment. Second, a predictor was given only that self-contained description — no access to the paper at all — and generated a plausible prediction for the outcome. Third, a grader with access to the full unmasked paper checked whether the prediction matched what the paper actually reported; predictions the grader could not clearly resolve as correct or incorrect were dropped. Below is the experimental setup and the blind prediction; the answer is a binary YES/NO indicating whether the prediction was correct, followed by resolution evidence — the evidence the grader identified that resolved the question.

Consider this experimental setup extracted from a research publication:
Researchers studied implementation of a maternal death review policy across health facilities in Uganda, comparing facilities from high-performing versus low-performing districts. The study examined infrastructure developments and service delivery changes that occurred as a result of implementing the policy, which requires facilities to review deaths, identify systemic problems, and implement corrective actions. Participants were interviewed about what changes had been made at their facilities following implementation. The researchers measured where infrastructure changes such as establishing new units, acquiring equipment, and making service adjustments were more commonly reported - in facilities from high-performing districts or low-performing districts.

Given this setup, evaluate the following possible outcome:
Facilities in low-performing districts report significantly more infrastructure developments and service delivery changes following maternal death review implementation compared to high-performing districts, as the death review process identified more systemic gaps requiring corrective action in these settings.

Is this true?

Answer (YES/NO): NO